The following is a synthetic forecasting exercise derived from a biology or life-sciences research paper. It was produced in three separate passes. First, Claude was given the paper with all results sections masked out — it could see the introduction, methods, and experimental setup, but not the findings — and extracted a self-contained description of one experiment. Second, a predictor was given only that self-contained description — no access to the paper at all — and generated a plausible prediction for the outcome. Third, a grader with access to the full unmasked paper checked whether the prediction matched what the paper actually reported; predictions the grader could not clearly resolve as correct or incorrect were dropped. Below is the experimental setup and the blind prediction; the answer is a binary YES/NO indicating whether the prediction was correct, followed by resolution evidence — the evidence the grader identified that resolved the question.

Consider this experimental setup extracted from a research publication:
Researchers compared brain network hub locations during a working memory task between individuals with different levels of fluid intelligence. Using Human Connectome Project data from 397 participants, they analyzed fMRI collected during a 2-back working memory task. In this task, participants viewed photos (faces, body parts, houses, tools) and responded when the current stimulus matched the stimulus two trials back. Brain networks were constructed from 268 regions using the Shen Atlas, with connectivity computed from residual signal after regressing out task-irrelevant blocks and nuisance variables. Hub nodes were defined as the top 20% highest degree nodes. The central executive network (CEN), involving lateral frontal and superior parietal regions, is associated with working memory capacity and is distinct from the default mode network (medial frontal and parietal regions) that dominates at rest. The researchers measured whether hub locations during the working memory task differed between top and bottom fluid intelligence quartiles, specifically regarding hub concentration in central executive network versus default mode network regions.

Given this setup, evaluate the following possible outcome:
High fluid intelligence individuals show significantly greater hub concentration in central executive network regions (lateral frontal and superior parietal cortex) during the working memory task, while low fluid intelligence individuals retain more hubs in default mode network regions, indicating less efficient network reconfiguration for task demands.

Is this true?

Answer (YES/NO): YES